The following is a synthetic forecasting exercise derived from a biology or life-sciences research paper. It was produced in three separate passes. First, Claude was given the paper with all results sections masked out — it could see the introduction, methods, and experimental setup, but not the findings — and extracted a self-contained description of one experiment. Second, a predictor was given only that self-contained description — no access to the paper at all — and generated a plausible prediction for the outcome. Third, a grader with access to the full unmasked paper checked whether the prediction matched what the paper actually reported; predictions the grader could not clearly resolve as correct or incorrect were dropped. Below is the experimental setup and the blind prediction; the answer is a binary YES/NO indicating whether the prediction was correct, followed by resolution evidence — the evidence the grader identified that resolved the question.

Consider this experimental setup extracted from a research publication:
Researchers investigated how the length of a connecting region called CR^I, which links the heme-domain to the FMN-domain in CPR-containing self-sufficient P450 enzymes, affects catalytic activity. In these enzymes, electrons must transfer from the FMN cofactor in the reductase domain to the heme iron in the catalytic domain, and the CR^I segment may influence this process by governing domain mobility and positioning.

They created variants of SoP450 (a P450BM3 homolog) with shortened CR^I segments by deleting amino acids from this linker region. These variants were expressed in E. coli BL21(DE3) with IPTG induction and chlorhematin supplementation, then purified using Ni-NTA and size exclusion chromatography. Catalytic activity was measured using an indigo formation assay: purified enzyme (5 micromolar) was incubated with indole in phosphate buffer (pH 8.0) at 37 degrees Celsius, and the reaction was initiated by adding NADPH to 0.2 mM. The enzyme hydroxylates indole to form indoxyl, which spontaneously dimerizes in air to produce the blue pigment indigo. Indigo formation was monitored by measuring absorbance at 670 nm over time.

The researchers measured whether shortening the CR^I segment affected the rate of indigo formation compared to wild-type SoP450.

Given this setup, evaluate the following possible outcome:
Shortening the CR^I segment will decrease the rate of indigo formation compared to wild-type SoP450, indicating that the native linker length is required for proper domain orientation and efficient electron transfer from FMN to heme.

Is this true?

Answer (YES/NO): NO